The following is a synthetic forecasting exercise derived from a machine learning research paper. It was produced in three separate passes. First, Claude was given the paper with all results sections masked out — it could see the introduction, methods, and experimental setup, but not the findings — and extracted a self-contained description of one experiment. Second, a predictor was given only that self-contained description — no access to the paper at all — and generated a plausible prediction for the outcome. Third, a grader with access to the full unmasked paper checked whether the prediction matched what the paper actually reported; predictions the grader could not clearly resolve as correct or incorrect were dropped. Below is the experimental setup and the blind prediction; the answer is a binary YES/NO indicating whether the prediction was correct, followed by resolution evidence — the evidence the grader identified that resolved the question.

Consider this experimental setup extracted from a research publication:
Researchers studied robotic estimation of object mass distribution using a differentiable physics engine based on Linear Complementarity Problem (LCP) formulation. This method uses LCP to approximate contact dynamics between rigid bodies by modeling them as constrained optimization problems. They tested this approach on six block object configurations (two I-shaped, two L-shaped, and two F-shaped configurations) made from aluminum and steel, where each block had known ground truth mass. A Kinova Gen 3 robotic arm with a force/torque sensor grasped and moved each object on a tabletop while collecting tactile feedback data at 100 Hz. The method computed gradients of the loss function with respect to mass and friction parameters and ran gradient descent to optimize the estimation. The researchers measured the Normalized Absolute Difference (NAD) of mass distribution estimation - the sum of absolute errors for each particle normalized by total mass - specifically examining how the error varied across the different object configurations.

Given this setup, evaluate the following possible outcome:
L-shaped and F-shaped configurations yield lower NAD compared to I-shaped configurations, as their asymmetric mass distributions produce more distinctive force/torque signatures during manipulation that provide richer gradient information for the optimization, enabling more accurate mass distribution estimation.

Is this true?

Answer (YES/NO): NO